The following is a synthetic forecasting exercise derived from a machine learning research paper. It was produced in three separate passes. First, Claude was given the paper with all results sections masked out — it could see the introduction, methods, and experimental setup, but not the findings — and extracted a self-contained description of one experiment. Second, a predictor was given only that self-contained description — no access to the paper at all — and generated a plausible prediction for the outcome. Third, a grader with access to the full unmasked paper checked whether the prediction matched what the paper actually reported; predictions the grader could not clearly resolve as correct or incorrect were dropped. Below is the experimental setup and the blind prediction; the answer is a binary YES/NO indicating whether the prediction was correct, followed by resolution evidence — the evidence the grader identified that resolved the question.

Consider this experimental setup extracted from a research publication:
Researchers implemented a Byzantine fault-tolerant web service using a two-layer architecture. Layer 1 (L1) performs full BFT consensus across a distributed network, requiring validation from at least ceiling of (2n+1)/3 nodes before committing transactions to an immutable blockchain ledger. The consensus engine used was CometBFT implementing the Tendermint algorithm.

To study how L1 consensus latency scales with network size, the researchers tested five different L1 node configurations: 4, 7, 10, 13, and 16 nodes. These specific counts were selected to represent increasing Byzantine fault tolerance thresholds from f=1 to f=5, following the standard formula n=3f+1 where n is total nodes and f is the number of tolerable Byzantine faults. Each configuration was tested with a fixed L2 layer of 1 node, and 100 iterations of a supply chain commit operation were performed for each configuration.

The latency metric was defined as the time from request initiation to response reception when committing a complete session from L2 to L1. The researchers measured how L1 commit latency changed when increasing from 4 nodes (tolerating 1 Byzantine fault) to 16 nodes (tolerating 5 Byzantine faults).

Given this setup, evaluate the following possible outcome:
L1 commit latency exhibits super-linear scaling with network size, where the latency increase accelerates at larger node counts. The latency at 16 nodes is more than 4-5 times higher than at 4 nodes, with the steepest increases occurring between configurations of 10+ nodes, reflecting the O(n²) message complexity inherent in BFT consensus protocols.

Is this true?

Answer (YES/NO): NO